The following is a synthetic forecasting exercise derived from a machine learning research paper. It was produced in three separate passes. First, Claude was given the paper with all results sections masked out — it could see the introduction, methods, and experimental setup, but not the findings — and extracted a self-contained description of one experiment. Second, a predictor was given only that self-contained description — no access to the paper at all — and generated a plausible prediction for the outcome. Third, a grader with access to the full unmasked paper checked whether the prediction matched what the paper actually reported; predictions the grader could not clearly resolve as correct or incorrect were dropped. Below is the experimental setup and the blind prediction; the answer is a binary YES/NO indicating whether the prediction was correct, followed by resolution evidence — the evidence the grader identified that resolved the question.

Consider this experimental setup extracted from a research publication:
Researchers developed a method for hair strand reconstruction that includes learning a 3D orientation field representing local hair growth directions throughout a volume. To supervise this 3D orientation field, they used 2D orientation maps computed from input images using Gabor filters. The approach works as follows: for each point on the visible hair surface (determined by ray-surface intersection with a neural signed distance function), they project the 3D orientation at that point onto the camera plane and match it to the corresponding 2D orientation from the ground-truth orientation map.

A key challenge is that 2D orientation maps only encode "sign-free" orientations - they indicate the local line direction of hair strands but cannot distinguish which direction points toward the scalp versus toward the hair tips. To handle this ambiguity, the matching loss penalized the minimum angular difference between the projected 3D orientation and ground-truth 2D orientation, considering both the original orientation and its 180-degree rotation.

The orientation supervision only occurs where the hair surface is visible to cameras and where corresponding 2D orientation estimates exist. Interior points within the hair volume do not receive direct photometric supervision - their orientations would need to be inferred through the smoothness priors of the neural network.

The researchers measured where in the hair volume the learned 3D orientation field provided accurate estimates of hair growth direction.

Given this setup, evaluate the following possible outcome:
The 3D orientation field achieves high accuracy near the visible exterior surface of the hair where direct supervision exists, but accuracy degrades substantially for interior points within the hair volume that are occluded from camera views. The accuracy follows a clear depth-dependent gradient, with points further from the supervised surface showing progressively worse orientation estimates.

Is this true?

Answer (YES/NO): YES